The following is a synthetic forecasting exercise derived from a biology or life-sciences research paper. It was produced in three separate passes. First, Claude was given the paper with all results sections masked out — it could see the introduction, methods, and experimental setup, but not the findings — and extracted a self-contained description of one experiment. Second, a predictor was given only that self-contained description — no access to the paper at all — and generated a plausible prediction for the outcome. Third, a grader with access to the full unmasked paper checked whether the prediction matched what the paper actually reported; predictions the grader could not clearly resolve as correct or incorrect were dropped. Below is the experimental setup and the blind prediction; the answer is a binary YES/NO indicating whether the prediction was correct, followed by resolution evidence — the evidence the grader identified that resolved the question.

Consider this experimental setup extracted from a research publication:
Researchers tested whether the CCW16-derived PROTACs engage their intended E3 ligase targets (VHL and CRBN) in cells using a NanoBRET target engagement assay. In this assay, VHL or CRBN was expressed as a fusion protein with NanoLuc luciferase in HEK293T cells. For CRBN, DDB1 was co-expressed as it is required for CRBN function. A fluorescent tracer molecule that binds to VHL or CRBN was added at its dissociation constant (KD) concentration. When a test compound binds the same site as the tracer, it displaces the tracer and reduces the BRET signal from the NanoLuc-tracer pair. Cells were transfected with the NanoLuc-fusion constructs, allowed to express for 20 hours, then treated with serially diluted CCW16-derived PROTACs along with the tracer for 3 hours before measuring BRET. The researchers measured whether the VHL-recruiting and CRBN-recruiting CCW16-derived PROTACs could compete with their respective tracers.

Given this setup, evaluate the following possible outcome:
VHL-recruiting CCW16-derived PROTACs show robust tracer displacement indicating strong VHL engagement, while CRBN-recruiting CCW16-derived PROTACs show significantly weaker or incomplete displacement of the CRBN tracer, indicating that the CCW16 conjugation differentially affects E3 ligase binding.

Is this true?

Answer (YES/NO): NO